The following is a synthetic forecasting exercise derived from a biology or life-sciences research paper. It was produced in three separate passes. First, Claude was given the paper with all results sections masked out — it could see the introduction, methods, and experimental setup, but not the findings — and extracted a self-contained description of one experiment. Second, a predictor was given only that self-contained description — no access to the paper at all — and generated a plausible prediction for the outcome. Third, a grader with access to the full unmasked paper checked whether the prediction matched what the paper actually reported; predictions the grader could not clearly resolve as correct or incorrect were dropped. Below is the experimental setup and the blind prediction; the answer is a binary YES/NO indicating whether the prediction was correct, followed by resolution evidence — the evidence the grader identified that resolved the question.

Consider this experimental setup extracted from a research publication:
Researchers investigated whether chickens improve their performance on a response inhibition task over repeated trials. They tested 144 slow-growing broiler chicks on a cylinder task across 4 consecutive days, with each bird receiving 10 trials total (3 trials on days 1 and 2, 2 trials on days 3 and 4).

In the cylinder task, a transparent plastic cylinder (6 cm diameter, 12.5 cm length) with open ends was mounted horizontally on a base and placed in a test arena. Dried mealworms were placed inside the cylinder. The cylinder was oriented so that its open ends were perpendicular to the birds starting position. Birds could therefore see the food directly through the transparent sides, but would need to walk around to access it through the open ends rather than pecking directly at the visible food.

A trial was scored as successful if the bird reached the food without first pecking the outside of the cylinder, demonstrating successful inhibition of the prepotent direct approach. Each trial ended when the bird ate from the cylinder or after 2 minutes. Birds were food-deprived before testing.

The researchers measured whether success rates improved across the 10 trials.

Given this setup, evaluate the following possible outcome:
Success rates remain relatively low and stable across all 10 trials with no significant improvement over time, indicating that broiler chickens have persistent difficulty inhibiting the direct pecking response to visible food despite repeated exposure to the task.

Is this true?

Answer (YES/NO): NO